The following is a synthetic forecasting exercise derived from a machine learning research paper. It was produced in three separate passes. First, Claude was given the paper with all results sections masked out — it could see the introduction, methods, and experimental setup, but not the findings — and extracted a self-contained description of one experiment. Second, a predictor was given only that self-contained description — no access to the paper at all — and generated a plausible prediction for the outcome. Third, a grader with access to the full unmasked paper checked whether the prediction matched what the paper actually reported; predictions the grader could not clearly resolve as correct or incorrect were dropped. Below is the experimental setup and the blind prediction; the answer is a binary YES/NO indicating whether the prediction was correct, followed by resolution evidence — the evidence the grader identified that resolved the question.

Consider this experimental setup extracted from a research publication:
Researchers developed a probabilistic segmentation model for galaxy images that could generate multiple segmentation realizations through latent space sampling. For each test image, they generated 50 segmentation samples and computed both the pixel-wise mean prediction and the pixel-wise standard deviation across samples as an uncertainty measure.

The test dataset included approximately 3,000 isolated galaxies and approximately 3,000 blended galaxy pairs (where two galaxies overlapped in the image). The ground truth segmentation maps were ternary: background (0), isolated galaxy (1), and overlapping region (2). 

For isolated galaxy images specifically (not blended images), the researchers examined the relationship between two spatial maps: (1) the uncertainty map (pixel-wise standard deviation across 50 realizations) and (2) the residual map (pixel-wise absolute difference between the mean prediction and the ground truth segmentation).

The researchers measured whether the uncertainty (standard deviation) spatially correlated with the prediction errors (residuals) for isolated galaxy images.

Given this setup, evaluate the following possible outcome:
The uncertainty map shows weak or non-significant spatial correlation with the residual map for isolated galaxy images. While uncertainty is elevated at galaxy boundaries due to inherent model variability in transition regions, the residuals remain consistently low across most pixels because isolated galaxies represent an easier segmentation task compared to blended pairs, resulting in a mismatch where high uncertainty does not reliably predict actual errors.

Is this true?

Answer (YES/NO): NO